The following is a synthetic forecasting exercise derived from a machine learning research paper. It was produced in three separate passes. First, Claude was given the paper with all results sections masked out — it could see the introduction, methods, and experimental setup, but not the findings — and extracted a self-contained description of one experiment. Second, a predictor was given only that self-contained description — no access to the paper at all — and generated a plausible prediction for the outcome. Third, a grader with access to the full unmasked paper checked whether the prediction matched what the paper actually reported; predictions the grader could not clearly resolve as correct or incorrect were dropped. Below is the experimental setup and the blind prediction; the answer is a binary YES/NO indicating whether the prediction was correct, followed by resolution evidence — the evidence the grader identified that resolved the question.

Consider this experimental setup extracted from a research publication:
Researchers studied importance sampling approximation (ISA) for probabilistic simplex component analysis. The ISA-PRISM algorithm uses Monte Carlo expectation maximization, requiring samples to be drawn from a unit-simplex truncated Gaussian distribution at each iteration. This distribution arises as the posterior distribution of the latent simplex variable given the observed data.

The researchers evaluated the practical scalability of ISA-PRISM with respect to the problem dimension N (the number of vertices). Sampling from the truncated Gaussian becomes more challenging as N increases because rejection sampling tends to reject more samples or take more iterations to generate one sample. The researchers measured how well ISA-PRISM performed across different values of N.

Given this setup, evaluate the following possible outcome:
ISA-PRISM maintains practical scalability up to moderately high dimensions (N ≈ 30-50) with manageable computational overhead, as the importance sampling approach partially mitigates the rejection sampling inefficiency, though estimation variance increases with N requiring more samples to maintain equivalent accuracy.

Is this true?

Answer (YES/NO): NO